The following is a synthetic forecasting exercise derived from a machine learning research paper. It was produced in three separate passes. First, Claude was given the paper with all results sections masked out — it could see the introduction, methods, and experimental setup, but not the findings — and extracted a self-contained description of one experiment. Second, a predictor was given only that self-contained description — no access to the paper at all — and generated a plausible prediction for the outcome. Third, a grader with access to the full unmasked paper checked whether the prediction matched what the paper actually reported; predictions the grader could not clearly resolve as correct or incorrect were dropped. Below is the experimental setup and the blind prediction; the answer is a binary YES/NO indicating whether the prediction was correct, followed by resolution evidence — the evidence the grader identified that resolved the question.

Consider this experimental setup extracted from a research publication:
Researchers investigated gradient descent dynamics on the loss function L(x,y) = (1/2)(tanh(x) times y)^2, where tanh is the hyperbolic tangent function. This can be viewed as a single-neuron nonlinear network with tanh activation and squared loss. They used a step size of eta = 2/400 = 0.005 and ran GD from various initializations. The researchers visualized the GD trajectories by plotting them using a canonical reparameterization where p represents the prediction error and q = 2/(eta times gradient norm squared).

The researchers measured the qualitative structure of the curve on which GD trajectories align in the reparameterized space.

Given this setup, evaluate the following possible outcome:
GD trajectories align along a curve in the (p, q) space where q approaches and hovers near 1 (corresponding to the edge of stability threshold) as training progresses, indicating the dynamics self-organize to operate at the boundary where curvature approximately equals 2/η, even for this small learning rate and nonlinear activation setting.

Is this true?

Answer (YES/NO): YES